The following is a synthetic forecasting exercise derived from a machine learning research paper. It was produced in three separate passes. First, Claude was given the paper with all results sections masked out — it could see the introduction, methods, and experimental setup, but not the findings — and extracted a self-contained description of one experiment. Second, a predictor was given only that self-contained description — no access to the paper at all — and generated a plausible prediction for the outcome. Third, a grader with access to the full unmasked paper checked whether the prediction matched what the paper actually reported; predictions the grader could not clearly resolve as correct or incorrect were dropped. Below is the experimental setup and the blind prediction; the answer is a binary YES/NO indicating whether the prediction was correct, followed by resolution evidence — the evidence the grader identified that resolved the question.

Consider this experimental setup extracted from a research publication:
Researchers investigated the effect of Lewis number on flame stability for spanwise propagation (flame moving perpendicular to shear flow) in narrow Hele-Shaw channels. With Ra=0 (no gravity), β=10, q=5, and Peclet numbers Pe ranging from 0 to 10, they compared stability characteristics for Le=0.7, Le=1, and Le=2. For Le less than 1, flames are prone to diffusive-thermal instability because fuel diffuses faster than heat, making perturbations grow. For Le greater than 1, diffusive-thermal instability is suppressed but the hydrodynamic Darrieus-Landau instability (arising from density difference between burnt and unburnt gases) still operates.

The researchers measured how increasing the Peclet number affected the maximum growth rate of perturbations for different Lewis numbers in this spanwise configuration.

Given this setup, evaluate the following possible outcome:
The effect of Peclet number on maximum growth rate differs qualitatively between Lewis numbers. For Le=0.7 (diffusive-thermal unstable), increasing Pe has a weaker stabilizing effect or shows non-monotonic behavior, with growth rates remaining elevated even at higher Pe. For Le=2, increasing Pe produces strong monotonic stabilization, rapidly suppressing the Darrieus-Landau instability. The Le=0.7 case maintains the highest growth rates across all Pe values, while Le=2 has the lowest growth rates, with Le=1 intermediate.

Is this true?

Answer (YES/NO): NO